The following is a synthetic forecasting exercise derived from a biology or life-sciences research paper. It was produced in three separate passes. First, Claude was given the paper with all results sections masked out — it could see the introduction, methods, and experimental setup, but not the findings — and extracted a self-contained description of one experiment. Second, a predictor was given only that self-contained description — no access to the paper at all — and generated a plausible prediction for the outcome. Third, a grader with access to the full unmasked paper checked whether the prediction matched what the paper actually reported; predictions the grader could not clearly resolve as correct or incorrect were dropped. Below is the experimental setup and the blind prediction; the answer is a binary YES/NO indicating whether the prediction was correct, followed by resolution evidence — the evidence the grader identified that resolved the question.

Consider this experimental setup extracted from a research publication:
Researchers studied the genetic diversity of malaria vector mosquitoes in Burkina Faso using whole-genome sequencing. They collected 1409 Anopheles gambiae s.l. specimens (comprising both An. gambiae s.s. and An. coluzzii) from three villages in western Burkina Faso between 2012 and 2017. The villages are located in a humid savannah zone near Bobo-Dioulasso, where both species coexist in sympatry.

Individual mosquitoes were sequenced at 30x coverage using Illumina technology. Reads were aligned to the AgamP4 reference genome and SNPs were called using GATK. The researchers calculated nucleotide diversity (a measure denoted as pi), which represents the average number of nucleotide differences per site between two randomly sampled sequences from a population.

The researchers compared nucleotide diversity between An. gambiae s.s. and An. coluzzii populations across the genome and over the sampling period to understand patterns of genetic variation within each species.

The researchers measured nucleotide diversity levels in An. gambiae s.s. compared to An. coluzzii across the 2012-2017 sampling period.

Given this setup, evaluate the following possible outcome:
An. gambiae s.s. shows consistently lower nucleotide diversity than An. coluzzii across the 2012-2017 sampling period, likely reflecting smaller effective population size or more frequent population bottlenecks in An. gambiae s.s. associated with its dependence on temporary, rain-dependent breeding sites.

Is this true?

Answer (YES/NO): NO